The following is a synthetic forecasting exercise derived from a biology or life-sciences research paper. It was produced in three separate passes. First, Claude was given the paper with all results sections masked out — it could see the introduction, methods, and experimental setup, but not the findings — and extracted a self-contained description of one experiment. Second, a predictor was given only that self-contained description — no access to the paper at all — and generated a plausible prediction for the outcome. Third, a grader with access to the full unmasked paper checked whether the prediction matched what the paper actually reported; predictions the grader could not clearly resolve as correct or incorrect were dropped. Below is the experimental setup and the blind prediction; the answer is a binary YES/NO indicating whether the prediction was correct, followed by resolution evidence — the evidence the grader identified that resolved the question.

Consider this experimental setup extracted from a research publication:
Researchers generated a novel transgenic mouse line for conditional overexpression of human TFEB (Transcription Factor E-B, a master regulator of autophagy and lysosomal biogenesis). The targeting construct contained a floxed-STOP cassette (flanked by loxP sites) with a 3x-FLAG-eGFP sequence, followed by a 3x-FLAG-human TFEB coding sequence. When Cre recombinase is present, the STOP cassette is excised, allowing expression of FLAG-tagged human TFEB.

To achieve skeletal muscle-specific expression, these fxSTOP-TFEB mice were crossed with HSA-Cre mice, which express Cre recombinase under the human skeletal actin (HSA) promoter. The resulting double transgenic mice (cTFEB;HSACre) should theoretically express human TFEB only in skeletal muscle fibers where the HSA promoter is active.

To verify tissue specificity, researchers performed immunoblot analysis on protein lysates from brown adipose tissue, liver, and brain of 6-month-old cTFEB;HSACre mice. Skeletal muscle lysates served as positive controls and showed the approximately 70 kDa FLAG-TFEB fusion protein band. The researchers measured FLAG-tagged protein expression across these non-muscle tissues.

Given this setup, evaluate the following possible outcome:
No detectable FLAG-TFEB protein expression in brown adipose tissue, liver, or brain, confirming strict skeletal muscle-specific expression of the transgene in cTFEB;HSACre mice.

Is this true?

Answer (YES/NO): YES